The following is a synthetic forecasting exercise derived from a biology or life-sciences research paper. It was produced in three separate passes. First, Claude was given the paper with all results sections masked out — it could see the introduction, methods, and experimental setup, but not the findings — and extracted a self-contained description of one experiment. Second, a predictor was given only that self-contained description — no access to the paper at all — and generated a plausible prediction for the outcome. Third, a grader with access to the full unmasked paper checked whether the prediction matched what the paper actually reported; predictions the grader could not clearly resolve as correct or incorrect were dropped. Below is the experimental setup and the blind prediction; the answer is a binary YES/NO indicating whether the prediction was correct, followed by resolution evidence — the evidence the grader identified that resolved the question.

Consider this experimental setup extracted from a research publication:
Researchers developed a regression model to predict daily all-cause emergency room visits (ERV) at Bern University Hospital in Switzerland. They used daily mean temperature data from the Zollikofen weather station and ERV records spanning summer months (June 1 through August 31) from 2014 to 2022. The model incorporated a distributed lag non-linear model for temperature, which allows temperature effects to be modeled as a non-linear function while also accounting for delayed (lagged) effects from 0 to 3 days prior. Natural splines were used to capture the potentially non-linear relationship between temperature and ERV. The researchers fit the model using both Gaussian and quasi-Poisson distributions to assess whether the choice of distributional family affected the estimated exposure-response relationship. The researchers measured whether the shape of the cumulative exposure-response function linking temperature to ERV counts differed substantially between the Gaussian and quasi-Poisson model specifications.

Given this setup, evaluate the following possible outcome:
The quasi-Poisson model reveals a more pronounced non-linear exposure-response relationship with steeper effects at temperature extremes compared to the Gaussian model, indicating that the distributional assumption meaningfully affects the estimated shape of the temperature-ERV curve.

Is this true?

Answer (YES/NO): NO